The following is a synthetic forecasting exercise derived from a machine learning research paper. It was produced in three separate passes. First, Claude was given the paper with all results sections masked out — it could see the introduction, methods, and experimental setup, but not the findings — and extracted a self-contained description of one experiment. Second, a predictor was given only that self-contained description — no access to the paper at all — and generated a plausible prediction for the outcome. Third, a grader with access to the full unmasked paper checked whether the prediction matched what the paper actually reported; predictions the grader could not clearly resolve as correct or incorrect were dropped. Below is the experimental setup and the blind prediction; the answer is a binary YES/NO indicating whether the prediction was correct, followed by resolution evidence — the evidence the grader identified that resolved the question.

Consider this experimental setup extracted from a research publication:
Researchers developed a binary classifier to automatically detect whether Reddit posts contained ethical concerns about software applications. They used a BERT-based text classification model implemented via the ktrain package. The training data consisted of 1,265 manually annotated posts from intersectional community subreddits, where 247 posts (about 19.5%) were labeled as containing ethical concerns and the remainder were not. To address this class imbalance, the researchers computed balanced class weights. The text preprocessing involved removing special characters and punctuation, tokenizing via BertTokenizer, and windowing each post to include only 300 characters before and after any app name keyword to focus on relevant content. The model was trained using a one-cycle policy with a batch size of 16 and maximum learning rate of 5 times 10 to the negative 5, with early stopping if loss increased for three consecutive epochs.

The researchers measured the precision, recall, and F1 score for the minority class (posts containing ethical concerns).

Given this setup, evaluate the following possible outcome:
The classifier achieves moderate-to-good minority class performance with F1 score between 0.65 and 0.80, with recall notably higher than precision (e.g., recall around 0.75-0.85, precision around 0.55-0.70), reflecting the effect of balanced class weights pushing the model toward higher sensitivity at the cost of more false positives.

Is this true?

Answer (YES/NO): NO